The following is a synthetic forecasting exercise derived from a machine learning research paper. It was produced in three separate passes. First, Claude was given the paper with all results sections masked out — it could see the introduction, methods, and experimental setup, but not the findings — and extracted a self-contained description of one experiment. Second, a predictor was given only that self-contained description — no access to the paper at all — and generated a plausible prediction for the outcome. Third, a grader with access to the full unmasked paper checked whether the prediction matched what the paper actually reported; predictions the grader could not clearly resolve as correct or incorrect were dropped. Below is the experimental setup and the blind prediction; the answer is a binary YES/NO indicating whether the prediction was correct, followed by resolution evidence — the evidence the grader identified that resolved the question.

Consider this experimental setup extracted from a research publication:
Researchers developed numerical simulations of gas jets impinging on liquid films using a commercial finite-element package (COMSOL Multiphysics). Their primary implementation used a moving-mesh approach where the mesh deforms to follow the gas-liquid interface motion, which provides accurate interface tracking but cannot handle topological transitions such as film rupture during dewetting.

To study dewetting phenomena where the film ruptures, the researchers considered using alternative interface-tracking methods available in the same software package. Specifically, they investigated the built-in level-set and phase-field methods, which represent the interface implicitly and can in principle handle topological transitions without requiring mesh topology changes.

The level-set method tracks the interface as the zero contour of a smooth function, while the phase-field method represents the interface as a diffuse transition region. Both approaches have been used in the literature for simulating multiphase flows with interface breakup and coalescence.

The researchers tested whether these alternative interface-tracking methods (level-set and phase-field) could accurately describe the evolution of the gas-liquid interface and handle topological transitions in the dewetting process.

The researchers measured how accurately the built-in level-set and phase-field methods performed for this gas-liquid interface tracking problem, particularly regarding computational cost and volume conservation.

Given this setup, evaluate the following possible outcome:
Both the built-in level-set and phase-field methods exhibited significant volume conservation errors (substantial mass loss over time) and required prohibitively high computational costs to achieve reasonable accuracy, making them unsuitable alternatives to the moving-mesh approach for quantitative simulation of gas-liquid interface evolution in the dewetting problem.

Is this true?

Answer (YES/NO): YES